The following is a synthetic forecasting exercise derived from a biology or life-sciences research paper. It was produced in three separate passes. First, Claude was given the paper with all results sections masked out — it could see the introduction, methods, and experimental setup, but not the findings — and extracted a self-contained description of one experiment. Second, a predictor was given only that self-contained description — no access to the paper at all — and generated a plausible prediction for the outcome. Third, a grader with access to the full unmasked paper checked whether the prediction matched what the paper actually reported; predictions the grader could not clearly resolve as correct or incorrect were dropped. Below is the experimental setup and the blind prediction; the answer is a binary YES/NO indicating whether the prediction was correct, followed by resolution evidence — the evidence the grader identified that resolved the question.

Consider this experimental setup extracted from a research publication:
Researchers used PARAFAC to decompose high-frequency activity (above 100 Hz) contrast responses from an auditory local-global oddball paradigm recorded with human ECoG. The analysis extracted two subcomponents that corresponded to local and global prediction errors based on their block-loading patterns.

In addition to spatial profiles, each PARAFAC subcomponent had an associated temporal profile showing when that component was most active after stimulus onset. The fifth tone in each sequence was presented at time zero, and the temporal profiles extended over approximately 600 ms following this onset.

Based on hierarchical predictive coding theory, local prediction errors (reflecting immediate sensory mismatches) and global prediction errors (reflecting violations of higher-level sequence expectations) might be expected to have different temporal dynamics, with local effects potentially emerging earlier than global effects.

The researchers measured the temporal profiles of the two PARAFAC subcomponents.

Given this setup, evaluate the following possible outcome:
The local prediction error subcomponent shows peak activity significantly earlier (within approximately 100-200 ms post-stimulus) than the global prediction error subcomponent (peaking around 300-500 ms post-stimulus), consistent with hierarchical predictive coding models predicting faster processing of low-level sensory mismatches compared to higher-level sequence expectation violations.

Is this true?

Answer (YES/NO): YES